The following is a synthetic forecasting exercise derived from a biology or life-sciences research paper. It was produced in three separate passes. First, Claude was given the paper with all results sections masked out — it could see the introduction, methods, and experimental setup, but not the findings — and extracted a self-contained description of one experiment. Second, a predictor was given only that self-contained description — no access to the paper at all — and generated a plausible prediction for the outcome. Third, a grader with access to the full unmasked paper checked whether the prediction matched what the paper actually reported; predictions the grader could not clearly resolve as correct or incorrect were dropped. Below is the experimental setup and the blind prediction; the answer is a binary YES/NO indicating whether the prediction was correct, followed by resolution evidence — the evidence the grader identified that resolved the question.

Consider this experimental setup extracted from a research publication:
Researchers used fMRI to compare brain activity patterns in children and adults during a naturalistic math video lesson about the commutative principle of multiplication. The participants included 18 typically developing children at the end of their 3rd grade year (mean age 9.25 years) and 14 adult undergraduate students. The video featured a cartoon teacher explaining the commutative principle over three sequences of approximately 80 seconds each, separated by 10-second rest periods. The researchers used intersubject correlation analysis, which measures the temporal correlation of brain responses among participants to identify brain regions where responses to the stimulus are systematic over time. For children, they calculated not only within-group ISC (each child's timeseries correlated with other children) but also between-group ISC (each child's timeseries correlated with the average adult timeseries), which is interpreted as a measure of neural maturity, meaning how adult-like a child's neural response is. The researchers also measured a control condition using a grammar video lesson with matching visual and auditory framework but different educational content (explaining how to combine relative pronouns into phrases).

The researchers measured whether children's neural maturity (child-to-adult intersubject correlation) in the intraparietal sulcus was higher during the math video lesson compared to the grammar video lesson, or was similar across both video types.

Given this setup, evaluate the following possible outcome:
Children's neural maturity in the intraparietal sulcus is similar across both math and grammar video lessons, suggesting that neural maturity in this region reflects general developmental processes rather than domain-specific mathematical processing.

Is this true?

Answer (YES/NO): NO